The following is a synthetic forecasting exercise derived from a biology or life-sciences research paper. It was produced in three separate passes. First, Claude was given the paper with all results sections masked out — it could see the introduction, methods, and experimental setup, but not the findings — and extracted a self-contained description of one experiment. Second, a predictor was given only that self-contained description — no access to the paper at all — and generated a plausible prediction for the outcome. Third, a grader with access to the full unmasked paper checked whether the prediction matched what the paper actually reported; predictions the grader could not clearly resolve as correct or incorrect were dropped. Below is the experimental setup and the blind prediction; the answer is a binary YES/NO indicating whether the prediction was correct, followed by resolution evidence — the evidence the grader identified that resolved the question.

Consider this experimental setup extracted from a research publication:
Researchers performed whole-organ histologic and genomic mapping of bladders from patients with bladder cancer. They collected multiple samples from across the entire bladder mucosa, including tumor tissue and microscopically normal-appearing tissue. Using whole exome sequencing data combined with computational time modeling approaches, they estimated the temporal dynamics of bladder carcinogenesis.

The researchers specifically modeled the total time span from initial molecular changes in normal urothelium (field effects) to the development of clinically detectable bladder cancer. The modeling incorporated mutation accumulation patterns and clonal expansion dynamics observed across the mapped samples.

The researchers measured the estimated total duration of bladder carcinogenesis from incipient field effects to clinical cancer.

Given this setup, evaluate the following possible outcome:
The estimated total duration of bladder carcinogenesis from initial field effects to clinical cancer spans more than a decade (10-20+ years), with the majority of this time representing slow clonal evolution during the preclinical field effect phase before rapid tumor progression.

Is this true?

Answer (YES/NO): YES